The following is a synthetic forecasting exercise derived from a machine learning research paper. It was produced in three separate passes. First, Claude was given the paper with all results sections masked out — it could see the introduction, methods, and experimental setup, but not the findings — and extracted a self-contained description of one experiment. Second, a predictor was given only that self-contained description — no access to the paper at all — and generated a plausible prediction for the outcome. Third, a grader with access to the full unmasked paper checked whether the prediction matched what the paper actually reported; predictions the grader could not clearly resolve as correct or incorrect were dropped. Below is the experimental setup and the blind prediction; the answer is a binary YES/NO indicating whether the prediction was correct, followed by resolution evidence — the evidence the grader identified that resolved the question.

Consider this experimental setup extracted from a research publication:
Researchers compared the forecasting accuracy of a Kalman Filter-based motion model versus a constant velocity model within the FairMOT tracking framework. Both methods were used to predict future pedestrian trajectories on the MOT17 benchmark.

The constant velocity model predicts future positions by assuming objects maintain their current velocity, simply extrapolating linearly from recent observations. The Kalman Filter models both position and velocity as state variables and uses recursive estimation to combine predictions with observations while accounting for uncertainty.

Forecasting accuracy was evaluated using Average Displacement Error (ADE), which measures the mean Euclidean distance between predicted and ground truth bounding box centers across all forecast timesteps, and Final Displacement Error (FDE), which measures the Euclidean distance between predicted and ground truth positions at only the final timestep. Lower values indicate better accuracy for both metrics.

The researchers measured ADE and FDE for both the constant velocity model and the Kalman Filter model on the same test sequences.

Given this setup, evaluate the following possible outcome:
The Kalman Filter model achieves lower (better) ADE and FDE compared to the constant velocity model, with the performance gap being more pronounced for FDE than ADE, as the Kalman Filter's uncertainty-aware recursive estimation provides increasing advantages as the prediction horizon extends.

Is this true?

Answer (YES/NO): NO